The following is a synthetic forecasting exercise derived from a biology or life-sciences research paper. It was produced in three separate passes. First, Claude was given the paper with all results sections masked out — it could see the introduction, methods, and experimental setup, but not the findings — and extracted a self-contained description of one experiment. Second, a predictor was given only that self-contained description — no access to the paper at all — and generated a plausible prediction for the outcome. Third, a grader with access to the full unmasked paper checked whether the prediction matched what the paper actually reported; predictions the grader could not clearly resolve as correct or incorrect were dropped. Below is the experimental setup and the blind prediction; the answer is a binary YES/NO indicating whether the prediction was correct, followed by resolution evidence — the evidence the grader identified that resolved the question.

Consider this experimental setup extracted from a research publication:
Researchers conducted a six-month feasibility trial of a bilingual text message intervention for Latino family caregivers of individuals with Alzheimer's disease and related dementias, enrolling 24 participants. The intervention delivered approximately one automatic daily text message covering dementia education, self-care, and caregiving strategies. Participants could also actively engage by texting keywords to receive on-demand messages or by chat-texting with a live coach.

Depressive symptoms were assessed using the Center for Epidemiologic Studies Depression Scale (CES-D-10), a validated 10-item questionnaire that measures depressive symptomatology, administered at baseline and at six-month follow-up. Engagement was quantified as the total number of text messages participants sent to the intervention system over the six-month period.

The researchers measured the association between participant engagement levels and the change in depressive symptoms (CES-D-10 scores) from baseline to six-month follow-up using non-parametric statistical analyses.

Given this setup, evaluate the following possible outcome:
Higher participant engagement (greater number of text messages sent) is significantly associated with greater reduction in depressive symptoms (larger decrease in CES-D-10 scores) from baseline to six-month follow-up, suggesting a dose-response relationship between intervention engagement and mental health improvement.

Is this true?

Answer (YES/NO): NO